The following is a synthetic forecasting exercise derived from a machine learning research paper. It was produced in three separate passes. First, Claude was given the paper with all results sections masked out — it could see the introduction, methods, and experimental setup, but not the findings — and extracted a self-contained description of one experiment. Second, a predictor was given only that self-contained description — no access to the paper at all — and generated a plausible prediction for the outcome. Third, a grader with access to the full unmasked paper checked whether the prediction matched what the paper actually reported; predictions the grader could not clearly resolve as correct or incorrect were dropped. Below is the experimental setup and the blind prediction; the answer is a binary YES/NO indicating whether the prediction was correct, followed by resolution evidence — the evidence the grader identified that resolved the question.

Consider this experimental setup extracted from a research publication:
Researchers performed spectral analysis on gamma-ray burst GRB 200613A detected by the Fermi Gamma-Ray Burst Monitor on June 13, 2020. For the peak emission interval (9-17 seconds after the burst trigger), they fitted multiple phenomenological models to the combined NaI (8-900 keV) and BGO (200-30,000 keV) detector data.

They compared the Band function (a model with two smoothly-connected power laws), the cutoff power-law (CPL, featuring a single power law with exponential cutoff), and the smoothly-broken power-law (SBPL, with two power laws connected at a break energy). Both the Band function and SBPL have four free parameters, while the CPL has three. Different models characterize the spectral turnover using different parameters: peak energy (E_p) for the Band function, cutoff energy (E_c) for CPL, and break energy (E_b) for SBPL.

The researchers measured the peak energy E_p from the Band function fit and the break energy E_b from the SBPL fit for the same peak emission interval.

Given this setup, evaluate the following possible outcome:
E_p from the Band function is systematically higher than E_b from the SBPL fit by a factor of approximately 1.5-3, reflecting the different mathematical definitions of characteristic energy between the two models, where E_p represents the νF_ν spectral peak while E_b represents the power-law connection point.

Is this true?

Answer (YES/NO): NO